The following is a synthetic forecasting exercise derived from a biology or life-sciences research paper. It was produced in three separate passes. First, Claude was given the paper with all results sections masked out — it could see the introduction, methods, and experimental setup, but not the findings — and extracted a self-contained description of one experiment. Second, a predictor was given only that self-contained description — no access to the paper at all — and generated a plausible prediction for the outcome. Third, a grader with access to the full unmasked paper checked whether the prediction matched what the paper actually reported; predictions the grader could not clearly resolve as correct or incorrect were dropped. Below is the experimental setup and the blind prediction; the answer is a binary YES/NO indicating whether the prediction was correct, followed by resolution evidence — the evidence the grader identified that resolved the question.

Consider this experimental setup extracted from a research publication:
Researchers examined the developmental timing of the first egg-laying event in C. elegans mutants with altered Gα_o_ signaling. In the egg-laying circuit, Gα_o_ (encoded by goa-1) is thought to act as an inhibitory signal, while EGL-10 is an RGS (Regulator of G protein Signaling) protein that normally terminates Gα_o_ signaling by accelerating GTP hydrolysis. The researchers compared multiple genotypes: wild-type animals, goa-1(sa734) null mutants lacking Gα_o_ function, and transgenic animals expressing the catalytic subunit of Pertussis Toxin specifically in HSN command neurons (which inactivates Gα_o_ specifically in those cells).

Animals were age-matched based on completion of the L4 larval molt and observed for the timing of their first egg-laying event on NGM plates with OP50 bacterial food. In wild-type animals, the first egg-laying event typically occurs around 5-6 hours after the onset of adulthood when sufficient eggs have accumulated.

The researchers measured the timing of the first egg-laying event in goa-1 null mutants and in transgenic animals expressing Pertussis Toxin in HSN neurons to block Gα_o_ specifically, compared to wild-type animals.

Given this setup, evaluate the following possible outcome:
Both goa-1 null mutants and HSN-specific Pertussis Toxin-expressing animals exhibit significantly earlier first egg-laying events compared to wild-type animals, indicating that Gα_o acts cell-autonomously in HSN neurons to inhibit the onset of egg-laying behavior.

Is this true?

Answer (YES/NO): YES